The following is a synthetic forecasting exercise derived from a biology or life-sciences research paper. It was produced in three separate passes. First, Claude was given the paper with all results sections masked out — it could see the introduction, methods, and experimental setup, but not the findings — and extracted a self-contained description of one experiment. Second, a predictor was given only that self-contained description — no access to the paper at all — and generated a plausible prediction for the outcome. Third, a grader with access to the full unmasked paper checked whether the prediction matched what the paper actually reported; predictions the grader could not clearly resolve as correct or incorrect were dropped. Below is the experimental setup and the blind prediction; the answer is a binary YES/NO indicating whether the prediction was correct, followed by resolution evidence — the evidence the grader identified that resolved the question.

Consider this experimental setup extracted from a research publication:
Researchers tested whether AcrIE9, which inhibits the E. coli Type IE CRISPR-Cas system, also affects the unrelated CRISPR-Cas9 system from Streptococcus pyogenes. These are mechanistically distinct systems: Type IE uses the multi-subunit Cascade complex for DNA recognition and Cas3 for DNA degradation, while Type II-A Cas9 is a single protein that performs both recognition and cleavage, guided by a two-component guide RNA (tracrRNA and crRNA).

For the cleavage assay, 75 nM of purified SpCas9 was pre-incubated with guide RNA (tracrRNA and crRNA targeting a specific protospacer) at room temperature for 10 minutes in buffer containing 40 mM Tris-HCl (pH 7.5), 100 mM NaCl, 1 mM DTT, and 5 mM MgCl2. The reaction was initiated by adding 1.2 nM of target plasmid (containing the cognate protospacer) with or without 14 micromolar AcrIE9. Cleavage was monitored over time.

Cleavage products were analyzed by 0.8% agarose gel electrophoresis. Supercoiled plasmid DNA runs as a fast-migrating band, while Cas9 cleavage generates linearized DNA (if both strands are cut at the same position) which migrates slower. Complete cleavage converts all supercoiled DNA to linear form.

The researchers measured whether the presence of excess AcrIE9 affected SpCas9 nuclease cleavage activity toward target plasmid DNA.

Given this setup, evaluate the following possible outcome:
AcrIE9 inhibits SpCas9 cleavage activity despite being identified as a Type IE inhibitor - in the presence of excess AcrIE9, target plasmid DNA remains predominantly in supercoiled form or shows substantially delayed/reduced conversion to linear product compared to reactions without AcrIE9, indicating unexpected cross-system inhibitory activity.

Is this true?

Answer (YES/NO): NO